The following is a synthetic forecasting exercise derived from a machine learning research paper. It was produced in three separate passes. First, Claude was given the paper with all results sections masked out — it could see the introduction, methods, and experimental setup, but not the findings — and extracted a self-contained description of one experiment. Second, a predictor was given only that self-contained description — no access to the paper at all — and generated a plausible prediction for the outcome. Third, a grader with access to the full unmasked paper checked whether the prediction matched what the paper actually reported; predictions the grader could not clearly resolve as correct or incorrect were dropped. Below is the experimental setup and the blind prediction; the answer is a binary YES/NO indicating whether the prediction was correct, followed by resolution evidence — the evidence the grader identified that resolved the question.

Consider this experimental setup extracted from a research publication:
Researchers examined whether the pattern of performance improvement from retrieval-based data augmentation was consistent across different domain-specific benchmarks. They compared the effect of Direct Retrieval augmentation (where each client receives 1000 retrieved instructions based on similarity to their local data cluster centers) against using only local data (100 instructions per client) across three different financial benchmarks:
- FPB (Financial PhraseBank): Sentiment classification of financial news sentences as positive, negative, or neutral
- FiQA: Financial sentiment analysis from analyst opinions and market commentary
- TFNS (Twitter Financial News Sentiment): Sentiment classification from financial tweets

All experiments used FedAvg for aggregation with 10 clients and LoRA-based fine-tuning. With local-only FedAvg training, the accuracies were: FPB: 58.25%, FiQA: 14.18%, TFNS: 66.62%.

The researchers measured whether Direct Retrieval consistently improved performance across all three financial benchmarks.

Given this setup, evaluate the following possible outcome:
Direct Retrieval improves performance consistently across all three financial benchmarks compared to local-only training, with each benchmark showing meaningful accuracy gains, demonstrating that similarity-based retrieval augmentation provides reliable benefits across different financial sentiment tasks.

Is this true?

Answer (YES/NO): NO